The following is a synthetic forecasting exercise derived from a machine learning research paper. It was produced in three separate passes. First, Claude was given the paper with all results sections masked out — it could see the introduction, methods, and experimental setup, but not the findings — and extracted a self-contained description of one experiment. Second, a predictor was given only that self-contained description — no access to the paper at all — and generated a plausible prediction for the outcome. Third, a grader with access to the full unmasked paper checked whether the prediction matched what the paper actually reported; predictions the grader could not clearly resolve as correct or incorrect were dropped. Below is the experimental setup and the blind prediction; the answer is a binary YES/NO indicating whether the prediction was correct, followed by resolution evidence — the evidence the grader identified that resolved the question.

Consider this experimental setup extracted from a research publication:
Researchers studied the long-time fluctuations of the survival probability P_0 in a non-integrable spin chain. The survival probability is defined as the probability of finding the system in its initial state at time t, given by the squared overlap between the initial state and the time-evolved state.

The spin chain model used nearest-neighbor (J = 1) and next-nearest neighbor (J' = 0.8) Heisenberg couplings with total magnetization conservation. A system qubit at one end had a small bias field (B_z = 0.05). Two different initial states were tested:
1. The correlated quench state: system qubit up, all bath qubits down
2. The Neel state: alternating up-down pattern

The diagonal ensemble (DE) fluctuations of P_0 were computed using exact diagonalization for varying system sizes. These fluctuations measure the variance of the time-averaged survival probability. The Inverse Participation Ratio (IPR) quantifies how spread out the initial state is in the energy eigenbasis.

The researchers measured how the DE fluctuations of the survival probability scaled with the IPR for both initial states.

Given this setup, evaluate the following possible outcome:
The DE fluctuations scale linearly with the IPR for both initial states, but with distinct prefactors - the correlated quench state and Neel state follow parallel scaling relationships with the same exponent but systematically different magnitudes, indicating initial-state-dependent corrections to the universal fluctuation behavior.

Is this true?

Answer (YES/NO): NO